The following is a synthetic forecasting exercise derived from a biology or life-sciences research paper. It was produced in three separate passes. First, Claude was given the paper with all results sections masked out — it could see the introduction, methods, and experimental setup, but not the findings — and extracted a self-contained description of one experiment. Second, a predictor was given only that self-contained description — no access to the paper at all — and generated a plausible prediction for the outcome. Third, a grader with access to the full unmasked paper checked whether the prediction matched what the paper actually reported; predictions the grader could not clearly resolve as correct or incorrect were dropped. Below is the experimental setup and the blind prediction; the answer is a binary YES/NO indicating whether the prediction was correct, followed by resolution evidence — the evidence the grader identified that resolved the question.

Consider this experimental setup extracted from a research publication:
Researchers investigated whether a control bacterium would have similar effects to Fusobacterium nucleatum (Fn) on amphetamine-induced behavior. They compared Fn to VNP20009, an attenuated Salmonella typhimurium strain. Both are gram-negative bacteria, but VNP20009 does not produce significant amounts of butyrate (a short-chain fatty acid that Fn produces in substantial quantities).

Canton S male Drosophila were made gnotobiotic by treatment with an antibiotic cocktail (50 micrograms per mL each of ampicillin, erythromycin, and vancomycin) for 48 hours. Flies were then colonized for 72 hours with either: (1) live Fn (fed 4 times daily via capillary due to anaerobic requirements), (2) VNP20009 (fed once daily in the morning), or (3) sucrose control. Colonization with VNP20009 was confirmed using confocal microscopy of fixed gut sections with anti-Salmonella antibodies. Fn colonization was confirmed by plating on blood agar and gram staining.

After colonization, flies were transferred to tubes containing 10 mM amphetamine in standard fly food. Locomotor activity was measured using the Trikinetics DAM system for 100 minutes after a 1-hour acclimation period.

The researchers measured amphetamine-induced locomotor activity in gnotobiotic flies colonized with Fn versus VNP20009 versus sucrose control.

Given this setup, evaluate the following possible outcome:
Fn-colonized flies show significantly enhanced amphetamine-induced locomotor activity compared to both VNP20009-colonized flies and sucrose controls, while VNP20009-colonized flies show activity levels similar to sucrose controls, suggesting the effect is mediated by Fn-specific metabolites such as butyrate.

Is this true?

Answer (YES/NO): YES